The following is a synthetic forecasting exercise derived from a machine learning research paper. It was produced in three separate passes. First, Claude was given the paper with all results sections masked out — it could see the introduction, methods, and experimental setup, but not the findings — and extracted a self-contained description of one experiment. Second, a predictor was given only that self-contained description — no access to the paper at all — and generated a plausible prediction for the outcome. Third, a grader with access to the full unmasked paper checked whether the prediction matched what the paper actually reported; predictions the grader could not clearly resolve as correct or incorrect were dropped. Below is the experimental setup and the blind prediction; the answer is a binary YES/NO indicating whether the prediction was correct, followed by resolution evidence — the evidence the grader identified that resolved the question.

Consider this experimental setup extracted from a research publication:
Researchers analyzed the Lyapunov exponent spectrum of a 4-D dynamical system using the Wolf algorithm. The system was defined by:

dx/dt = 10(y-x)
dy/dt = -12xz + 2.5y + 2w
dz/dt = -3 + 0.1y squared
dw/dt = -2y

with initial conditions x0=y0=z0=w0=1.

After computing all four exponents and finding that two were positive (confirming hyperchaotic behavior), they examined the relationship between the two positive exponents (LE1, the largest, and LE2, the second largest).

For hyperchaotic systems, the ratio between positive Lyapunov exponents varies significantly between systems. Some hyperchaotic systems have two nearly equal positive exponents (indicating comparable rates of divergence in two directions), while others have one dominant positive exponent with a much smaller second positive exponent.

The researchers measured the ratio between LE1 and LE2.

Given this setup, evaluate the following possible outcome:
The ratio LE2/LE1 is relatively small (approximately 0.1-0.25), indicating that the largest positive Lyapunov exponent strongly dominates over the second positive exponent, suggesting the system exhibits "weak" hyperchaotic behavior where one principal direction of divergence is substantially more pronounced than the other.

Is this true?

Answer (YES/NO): YES